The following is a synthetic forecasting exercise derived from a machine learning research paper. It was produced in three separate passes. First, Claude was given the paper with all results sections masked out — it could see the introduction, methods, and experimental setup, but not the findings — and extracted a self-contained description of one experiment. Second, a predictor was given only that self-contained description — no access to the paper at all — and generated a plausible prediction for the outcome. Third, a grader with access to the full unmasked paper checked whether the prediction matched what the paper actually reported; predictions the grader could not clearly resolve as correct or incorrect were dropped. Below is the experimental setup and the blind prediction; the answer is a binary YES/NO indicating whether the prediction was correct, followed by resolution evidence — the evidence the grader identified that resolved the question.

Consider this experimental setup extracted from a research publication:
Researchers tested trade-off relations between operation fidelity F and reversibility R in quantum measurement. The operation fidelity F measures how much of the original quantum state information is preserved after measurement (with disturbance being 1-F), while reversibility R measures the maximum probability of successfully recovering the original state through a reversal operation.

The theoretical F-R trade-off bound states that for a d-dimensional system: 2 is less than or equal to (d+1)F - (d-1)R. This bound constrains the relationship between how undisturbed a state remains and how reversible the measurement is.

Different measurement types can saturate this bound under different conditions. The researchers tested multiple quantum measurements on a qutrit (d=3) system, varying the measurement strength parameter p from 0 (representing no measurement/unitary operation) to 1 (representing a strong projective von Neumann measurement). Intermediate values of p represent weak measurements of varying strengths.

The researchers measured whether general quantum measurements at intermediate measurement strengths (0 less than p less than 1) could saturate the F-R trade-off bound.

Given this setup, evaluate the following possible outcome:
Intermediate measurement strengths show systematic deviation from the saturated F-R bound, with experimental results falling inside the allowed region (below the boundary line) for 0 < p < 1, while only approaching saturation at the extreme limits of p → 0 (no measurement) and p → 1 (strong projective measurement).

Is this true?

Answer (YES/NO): YES